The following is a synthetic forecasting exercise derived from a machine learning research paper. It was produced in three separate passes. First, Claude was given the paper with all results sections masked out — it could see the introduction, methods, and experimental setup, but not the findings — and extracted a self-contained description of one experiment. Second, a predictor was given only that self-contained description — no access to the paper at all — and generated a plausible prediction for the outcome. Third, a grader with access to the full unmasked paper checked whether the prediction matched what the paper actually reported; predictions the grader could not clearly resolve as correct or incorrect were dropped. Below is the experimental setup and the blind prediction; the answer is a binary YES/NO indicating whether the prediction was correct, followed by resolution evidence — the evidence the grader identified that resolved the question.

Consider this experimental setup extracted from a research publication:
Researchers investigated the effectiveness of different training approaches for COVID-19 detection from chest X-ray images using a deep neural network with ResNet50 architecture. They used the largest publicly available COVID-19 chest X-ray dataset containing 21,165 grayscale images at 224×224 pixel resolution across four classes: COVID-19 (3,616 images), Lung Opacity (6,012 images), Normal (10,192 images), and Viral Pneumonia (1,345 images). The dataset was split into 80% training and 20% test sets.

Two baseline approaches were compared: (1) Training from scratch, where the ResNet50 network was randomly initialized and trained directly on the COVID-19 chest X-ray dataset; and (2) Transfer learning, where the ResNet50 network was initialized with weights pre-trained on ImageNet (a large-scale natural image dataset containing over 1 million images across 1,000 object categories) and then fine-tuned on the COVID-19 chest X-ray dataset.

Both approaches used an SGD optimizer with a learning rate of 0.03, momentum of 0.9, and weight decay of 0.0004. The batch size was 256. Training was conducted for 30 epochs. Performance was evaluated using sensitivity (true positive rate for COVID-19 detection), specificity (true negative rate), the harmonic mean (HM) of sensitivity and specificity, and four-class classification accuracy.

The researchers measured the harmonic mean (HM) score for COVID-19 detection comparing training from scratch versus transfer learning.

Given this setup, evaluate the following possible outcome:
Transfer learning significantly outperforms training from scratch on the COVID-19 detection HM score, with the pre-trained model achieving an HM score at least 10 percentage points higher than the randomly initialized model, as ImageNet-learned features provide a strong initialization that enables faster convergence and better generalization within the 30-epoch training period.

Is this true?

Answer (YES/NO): YES